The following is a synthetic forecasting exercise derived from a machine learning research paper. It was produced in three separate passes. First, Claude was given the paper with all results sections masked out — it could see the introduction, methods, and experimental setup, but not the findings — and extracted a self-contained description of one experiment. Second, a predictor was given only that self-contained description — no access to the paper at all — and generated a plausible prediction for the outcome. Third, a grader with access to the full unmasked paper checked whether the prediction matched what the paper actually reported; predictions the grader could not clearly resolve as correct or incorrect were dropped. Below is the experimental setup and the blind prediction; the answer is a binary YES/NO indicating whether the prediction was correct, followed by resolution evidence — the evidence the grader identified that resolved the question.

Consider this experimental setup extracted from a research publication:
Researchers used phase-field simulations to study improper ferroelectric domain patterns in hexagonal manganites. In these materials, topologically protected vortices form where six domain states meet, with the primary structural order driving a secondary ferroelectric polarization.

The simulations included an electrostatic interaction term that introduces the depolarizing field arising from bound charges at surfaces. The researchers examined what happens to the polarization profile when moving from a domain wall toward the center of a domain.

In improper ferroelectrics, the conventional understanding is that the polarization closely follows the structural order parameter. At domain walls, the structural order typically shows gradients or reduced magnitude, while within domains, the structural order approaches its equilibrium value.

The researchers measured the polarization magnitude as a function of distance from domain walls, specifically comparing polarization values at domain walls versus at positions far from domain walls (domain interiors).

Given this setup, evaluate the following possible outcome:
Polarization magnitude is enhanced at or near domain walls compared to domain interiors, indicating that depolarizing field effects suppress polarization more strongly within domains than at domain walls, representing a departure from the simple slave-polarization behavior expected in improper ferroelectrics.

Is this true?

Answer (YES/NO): YES